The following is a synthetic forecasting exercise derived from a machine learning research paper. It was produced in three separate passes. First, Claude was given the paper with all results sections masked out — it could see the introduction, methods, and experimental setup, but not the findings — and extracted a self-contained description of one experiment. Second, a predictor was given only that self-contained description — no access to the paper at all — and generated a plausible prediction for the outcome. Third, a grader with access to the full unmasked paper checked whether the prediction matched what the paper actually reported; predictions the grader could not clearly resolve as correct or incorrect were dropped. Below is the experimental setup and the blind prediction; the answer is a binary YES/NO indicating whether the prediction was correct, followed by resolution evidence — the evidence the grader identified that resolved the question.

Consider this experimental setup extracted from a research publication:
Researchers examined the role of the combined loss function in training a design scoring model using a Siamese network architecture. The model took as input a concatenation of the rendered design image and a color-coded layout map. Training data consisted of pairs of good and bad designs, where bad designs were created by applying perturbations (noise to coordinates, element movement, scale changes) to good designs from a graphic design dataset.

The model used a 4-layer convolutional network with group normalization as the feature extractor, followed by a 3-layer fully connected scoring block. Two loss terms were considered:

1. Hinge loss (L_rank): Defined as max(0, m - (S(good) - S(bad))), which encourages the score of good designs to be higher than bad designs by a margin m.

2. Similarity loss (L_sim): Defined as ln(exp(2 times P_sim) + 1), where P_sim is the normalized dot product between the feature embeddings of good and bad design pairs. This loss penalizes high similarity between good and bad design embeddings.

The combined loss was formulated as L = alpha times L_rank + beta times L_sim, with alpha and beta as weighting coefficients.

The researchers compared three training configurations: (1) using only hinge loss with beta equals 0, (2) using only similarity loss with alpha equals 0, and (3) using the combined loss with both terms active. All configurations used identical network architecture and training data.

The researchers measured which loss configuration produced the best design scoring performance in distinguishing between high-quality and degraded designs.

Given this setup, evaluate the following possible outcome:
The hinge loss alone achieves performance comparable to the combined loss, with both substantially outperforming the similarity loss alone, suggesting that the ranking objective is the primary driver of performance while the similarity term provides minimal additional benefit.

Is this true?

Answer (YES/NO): NO